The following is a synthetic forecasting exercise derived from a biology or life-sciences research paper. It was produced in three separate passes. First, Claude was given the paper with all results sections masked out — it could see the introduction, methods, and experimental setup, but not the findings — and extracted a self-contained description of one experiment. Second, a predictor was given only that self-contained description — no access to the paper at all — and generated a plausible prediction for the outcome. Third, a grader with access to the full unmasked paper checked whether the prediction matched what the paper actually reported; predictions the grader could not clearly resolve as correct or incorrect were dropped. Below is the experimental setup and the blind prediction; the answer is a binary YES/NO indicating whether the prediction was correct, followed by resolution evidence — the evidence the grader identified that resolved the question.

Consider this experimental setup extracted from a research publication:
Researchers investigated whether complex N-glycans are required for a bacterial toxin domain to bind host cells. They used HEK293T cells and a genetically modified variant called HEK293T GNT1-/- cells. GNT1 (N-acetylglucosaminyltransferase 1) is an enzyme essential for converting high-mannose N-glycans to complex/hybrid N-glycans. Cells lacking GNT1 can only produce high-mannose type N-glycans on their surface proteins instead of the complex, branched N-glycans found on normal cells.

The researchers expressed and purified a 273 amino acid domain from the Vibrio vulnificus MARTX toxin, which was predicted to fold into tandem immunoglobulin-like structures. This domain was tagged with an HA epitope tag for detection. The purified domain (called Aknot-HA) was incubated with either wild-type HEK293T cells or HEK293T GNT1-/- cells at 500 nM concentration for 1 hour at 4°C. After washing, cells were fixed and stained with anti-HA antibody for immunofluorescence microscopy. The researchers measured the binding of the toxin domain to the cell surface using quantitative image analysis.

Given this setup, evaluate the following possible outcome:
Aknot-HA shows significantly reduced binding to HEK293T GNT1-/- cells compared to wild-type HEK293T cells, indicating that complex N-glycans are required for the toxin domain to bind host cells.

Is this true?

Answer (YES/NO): YES